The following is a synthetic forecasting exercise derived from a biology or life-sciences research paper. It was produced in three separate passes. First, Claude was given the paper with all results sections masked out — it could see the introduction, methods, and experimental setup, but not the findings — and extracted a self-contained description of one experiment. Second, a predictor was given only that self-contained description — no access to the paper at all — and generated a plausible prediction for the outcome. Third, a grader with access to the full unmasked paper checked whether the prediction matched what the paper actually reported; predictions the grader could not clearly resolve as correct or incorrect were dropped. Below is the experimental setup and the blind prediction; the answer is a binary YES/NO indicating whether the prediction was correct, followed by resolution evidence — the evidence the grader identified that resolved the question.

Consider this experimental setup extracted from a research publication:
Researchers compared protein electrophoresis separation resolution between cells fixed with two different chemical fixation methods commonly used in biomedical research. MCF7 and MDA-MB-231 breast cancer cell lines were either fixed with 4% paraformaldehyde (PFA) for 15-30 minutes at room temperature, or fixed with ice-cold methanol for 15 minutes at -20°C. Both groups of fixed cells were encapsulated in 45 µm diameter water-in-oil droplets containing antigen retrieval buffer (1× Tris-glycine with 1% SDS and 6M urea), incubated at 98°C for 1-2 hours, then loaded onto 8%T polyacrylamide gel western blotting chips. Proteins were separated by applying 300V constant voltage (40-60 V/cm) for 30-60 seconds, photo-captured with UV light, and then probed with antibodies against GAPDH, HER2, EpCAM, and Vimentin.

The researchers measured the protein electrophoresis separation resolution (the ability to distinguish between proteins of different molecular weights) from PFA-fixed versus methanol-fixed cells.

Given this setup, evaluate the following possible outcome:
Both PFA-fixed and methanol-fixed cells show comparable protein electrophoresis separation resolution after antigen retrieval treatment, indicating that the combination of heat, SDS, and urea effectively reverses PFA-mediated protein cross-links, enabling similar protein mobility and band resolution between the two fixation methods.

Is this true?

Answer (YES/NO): NO